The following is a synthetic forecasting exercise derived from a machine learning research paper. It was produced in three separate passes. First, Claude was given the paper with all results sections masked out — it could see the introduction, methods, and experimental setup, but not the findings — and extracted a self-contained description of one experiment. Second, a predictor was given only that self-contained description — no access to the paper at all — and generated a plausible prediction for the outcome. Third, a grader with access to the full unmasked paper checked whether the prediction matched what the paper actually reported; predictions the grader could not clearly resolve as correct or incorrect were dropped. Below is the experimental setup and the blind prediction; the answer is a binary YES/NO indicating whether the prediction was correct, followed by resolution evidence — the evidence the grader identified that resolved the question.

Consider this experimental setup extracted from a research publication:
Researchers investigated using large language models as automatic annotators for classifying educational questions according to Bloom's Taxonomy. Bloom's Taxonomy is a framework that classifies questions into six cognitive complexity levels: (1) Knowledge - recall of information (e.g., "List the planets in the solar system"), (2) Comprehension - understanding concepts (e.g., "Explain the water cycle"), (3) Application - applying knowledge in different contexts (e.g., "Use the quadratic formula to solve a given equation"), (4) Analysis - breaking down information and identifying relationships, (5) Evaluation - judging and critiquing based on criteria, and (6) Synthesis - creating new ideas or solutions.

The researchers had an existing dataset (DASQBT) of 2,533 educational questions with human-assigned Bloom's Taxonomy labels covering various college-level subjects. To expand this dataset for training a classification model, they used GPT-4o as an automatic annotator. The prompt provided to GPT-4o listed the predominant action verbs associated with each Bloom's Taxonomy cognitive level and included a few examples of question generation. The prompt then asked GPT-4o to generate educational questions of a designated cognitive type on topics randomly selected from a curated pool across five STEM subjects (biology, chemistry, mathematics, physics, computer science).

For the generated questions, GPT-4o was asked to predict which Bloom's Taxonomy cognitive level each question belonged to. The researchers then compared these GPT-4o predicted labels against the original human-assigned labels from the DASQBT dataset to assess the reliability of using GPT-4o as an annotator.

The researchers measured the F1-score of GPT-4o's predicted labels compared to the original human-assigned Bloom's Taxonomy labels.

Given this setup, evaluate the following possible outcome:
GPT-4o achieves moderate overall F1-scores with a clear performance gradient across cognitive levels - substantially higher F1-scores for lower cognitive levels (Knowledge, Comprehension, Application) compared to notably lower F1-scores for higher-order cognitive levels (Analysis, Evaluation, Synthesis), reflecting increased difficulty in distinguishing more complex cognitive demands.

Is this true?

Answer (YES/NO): NO